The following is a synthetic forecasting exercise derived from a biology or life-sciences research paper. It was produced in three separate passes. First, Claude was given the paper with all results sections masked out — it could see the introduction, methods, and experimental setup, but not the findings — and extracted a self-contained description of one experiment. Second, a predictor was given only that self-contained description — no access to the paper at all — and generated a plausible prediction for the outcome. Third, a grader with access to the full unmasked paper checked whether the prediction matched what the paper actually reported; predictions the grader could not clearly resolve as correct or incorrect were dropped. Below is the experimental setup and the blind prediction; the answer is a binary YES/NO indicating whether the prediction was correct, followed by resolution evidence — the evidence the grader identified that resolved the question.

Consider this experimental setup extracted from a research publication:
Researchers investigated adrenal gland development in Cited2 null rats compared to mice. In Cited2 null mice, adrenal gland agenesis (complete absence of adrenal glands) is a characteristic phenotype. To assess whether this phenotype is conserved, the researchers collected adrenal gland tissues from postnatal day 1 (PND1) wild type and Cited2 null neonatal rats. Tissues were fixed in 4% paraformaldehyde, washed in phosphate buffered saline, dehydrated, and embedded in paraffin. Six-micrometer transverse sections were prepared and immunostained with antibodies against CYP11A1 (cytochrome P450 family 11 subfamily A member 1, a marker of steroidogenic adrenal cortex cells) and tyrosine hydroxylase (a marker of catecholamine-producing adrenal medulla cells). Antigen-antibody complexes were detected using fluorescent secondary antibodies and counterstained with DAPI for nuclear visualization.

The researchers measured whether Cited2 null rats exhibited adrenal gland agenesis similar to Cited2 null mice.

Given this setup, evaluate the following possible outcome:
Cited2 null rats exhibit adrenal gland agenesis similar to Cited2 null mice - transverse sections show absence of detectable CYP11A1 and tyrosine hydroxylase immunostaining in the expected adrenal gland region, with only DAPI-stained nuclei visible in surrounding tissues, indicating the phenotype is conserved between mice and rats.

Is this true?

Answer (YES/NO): NO